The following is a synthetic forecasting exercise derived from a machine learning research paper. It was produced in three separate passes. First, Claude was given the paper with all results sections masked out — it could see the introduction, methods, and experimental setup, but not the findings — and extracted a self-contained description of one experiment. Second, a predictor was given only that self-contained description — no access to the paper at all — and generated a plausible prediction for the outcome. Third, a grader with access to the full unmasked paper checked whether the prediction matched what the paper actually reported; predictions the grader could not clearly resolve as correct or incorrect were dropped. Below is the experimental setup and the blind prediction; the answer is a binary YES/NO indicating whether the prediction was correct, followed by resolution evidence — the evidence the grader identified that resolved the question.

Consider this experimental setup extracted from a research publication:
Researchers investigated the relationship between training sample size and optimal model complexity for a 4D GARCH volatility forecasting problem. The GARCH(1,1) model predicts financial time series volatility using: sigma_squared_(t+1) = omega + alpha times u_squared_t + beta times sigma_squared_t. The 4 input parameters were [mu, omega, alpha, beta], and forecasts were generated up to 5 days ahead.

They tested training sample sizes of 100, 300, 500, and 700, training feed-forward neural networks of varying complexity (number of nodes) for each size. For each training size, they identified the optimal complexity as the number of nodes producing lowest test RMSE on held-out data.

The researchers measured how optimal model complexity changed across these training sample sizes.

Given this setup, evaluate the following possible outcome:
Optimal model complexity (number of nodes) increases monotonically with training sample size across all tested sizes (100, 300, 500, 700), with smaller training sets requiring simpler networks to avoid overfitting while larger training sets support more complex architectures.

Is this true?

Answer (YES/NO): NO